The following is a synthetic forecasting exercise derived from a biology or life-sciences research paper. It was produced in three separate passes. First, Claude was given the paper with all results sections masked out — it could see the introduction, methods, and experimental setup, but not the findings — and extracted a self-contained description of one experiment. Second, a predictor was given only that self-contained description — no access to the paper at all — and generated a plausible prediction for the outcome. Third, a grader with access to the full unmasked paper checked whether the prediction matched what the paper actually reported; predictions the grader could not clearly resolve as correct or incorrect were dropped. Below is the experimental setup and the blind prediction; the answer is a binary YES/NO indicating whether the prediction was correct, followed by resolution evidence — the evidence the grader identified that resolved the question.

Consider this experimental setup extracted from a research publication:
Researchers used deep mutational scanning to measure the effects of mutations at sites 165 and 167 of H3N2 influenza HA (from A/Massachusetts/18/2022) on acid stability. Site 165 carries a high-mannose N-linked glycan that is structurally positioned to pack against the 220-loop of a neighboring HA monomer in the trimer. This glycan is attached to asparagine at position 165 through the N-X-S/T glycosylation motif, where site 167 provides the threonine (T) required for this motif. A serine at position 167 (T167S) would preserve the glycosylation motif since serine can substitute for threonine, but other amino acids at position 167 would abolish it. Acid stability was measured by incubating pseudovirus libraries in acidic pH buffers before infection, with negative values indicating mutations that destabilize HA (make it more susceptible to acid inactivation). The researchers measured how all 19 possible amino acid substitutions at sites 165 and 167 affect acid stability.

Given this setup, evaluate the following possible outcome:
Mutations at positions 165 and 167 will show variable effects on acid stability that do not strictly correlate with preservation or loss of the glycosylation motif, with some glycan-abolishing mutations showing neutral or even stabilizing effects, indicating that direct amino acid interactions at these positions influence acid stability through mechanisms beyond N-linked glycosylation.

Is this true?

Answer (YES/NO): NO